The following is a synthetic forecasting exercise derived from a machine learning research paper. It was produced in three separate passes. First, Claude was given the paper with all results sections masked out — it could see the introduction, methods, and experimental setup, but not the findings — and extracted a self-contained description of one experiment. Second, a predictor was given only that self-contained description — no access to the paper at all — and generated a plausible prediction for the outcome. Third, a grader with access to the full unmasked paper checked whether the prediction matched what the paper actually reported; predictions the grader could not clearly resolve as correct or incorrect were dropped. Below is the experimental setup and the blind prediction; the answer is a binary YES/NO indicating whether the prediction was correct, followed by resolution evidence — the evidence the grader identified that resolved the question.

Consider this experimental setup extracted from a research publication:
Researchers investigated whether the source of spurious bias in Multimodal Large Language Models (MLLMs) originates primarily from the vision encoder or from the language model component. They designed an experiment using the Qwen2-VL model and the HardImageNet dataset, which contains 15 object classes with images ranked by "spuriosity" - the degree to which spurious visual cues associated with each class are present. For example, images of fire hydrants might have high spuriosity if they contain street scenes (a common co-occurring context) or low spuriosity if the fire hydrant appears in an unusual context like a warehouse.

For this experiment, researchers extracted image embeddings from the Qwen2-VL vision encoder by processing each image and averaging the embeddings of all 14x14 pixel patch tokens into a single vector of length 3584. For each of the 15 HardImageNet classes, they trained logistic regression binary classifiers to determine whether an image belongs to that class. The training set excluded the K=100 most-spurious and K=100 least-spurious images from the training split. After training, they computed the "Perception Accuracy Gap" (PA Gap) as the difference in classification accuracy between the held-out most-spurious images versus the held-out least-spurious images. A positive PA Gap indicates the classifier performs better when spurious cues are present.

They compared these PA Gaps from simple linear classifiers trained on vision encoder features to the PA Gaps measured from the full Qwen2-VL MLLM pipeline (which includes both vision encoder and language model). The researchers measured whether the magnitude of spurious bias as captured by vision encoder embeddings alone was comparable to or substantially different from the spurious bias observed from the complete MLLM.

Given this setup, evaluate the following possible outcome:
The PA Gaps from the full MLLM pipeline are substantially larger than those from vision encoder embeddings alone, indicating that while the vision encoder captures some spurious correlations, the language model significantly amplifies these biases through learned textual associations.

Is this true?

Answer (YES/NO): NO